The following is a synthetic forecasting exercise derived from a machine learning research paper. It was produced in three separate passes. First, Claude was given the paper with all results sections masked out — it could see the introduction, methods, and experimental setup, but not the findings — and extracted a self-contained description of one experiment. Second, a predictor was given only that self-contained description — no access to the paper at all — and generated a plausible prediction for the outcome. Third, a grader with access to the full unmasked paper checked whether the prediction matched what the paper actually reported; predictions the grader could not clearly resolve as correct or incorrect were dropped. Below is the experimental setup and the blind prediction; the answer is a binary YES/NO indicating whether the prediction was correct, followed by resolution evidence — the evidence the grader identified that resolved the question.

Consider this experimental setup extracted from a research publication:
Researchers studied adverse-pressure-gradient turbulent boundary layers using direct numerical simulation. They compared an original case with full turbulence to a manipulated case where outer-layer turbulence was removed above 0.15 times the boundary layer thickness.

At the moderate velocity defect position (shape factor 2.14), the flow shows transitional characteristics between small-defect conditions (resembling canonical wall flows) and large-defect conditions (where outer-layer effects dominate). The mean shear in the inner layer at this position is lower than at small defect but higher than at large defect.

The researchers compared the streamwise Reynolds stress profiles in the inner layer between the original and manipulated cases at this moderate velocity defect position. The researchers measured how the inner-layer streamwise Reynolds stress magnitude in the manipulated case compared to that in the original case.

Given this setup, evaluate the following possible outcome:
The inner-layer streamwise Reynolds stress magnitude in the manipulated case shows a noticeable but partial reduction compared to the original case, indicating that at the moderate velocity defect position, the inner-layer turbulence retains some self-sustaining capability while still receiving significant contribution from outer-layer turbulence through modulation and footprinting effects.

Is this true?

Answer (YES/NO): YES